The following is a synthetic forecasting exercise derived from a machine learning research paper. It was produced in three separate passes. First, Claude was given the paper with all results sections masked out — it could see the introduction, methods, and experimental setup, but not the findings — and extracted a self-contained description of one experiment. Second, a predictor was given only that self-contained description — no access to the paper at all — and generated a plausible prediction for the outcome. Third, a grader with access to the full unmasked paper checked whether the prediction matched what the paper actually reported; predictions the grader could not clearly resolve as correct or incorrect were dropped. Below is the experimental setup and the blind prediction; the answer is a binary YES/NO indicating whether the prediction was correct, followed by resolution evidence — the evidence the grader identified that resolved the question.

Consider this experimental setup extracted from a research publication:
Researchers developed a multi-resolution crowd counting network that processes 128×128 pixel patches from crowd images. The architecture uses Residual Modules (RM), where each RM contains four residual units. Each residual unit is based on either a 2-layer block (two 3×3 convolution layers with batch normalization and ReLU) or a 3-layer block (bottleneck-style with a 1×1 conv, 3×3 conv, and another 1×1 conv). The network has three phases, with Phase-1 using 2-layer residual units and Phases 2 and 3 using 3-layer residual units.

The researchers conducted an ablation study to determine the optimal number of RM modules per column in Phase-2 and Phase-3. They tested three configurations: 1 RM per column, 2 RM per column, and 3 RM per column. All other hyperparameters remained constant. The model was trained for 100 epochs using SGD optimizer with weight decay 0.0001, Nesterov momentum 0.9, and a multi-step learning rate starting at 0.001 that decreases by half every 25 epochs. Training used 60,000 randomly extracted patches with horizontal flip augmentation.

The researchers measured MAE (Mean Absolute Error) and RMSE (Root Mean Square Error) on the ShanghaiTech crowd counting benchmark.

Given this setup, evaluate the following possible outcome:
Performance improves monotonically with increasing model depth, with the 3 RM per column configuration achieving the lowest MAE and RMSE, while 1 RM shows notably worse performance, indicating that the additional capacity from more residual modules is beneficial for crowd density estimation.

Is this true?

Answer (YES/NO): NO